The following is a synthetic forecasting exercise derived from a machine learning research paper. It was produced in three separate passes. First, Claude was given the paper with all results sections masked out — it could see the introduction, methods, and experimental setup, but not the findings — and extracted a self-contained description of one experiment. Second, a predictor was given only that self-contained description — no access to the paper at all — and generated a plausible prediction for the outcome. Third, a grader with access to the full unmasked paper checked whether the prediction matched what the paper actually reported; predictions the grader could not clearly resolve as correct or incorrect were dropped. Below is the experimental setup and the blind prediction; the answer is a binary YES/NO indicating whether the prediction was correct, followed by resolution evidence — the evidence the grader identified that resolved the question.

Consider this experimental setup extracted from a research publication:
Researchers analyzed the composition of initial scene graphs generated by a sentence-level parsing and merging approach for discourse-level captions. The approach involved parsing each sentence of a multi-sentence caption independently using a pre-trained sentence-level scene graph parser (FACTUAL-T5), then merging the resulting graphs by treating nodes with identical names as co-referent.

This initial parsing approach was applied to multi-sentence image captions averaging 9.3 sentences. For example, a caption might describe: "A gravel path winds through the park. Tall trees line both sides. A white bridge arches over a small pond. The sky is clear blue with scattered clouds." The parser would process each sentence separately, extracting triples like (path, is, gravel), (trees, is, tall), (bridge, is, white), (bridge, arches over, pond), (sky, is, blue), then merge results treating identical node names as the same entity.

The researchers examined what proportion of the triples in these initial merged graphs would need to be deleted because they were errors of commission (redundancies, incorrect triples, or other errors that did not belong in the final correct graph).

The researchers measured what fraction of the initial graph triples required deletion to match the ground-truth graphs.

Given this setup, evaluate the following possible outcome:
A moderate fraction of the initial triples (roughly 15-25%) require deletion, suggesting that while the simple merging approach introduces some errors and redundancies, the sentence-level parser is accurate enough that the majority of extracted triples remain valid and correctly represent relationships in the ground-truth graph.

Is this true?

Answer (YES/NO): NO